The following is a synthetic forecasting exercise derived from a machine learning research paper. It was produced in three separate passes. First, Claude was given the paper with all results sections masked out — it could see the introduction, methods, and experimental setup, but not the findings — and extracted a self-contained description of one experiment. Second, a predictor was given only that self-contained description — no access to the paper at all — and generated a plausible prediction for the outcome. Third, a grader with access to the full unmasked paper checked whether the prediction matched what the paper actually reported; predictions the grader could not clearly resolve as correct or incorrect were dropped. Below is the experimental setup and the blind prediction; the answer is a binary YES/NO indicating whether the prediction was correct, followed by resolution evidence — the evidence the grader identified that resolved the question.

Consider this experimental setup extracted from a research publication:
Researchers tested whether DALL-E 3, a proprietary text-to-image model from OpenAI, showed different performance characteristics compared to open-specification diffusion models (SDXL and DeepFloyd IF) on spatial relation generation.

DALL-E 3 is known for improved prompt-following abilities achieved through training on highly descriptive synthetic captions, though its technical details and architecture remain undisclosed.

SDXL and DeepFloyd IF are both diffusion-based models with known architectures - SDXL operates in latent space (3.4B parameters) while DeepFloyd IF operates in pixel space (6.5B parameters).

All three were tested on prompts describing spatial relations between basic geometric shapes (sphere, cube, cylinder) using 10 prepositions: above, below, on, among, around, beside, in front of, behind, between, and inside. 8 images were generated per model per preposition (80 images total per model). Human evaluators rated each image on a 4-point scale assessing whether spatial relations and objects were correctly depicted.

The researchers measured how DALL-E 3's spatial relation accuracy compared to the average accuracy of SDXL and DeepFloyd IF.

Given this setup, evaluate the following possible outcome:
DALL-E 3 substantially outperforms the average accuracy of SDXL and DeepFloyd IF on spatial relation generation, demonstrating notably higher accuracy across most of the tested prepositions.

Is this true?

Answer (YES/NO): YES